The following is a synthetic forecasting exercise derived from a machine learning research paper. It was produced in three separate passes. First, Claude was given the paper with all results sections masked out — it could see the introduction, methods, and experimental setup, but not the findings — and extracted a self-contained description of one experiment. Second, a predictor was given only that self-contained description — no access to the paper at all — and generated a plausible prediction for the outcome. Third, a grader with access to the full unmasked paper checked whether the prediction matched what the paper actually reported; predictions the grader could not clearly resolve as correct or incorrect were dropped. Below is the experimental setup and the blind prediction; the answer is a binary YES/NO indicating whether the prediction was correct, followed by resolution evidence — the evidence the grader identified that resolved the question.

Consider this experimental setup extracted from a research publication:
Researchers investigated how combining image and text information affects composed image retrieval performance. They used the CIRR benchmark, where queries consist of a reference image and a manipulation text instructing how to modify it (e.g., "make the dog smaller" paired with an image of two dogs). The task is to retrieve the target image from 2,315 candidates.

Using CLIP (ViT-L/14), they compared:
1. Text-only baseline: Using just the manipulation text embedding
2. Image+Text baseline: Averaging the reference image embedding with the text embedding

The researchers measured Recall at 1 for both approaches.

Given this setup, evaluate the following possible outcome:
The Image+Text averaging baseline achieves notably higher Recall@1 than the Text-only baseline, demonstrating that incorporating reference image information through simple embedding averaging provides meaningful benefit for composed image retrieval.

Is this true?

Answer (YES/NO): NO